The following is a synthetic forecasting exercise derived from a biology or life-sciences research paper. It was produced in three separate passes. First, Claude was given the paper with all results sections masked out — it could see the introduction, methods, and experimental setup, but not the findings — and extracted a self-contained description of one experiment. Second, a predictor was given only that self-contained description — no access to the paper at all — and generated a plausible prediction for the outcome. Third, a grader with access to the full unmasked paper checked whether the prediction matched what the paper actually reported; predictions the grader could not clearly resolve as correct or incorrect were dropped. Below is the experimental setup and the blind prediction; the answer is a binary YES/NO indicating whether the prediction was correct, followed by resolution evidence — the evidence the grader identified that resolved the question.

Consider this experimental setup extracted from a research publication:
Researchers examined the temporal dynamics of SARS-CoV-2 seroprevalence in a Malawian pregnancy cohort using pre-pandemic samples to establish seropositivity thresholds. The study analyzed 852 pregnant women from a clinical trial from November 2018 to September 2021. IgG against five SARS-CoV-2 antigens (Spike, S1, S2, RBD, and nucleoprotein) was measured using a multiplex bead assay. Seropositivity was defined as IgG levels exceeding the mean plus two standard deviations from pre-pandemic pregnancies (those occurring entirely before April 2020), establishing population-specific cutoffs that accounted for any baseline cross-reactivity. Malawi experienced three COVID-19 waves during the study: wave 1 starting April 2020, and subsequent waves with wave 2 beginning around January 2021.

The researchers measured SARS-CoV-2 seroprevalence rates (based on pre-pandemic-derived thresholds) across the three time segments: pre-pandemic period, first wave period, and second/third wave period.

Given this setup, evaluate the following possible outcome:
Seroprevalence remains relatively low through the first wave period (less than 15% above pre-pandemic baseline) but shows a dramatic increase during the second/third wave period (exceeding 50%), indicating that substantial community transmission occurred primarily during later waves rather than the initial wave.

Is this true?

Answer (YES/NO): NO